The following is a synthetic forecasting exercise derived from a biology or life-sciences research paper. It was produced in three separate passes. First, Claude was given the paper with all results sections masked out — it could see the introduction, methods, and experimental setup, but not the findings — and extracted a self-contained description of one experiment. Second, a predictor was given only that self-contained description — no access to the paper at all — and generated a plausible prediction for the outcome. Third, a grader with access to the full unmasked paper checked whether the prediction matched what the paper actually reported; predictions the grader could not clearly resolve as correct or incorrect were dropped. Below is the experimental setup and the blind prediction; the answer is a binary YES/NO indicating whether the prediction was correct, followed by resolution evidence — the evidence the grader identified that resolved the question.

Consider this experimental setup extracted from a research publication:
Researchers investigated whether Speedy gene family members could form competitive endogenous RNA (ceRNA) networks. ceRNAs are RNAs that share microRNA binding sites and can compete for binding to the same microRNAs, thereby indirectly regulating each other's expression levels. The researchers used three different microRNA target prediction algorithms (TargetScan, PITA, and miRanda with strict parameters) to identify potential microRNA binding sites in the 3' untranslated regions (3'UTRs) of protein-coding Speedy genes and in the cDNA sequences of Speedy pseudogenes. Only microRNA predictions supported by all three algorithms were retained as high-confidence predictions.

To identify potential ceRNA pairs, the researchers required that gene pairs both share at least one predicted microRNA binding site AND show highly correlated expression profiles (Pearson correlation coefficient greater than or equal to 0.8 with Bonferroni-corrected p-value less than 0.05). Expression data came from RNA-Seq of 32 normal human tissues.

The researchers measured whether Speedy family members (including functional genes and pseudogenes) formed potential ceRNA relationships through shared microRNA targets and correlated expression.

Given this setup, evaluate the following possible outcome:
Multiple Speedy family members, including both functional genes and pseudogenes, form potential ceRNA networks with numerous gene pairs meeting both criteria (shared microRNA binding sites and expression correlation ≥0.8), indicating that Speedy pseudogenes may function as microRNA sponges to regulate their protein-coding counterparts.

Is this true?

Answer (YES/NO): NO